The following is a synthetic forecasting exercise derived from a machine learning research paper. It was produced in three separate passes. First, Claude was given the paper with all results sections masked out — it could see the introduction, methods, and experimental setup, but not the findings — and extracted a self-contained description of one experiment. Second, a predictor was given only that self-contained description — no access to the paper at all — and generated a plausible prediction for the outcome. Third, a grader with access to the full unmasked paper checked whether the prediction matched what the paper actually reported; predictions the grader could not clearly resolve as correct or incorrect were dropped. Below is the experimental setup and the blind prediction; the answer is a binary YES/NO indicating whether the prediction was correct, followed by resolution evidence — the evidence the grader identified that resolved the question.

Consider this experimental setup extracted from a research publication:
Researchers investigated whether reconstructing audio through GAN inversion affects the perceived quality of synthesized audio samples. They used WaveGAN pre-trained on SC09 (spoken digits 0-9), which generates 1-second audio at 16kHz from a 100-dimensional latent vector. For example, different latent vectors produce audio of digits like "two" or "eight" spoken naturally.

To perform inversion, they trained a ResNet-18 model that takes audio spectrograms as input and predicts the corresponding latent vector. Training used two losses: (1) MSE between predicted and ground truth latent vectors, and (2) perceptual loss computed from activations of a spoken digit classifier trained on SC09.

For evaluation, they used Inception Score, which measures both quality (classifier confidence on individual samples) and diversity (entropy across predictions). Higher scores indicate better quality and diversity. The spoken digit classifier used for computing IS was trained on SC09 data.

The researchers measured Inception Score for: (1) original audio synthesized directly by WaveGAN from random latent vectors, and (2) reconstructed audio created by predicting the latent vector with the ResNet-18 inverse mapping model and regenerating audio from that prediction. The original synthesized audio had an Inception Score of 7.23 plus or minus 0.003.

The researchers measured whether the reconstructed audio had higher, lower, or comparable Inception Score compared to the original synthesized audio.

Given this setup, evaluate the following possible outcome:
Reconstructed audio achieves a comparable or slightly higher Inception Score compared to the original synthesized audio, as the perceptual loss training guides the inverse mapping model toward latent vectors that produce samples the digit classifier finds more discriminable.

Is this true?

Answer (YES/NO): YES